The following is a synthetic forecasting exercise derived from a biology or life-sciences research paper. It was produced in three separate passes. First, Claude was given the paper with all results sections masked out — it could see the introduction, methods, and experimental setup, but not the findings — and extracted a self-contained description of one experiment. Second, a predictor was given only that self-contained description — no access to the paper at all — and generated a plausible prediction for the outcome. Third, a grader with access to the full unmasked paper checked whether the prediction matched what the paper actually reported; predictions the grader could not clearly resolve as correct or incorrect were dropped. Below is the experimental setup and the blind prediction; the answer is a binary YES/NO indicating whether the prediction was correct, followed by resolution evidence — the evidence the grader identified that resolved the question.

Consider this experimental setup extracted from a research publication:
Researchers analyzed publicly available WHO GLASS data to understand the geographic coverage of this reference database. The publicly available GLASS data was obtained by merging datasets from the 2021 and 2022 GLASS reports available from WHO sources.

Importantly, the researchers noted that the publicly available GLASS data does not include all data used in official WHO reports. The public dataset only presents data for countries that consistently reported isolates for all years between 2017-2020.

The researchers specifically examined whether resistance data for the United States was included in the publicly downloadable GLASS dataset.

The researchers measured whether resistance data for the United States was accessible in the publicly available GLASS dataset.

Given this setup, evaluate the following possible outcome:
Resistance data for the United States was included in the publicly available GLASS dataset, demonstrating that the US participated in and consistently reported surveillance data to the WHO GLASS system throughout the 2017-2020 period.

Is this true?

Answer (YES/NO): NO